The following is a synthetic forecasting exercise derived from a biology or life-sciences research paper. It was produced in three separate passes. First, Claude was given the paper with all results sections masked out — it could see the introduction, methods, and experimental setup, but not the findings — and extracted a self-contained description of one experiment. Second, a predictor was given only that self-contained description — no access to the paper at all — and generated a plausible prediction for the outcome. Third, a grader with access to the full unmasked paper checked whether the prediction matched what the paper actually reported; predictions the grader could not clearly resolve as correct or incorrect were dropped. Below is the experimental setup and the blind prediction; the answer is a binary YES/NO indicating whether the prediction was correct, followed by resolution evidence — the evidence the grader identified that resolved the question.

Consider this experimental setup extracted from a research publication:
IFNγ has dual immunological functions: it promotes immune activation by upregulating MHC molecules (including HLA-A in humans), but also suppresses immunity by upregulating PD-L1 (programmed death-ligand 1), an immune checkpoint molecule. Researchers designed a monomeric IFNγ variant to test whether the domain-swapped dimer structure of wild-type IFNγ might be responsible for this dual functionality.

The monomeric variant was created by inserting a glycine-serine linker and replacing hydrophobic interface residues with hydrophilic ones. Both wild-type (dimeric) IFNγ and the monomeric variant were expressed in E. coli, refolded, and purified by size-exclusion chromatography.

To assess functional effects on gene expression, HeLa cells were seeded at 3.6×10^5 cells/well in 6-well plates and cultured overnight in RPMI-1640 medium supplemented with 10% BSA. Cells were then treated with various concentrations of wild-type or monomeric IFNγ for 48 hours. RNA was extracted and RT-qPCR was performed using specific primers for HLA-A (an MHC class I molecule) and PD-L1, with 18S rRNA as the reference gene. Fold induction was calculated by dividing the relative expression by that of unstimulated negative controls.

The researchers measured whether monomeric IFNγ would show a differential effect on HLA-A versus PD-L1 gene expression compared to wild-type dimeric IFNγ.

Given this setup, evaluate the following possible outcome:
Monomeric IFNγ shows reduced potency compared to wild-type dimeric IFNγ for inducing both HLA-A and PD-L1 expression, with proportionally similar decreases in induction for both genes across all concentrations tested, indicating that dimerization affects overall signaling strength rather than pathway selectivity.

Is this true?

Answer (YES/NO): YES